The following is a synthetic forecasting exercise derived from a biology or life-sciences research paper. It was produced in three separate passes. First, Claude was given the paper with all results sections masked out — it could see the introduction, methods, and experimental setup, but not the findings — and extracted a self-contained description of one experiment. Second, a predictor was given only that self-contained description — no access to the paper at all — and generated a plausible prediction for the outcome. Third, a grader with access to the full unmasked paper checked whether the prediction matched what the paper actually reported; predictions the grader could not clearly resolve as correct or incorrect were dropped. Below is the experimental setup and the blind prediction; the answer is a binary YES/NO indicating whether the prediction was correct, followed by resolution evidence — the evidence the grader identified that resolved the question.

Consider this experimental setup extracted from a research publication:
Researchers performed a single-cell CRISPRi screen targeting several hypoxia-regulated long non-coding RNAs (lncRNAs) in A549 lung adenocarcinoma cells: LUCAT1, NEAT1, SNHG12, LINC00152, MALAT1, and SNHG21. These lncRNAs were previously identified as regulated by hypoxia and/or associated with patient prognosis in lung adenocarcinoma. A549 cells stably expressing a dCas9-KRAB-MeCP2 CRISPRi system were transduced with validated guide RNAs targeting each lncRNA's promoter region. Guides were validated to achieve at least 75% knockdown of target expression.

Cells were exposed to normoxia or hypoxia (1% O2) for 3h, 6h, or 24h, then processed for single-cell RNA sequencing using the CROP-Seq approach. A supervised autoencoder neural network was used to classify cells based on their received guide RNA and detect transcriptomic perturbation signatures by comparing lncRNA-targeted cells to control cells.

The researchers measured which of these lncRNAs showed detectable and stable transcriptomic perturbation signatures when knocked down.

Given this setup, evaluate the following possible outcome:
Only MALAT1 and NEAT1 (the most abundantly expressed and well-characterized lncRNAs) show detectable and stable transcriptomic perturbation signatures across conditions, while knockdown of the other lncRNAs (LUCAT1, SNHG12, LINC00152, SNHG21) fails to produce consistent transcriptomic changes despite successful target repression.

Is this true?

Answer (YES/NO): NO